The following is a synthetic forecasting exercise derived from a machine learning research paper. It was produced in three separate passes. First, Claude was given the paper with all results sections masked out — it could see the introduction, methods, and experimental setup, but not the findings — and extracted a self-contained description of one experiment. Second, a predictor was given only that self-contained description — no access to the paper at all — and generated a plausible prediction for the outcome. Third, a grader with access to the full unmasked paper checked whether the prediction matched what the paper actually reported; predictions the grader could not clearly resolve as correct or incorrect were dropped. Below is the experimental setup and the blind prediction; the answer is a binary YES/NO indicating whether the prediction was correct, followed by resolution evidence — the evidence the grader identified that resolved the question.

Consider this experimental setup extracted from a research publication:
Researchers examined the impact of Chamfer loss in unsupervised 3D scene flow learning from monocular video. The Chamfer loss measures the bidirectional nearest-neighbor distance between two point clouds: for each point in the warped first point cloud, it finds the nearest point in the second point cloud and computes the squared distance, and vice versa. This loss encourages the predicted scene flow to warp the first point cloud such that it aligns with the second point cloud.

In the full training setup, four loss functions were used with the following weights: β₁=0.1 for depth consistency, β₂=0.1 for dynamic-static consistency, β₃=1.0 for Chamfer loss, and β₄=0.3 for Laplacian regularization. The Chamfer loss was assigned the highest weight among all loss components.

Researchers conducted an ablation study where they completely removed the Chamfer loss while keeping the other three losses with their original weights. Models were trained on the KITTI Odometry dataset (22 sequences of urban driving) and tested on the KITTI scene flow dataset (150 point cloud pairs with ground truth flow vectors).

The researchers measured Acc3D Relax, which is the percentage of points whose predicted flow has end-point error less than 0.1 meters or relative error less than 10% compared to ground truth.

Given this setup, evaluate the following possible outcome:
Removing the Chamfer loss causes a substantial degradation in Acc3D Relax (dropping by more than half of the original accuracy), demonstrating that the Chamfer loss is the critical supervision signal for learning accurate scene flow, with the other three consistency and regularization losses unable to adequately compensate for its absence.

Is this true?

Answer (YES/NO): YES